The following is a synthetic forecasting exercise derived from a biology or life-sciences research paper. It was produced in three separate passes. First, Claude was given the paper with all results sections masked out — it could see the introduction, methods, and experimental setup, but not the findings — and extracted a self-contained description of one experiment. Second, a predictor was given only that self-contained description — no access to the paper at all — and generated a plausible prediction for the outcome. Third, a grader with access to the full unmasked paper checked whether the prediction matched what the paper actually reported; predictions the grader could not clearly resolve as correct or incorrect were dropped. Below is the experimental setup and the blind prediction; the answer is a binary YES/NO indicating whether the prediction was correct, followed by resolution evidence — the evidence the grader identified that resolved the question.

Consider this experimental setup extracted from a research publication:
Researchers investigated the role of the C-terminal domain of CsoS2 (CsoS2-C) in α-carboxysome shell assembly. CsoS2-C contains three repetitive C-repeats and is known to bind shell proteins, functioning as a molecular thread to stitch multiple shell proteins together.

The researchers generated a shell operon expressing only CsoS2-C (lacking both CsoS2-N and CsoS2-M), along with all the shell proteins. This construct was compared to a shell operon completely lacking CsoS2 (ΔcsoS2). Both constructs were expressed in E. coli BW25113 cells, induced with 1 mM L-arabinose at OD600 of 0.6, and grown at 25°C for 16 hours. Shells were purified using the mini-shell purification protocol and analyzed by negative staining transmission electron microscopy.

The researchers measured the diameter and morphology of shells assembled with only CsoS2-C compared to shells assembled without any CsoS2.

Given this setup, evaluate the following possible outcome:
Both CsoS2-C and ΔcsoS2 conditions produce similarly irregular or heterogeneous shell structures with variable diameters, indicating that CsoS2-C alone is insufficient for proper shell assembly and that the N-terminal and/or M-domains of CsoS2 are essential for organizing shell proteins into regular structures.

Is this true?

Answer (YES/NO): NO